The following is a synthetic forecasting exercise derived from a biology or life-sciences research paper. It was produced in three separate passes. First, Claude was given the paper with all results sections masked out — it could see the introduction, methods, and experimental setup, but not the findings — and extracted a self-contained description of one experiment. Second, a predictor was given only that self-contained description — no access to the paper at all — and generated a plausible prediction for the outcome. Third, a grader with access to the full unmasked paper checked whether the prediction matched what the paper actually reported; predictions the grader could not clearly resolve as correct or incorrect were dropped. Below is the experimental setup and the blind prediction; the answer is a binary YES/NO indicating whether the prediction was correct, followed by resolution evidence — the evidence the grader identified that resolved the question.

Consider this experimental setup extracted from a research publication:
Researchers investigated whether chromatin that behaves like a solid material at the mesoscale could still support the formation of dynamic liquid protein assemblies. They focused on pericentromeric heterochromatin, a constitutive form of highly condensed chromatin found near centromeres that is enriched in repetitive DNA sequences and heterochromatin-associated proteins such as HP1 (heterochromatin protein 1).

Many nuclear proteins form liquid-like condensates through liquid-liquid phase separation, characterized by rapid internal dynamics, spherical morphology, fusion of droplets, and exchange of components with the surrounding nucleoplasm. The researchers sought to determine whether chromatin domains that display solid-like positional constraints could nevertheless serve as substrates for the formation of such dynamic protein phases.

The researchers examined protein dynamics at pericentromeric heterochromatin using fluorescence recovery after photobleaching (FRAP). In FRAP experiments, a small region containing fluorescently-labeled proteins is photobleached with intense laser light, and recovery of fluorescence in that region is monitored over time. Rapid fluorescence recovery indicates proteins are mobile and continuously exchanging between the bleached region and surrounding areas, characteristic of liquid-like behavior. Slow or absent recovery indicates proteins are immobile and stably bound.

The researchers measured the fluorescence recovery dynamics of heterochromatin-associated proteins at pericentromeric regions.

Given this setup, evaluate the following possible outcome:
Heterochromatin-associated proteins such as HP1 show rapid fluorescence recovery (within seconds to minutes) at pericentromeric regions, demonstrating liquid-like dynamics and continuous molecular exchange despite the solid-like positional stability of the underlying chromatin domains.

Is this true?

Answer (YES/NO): YES